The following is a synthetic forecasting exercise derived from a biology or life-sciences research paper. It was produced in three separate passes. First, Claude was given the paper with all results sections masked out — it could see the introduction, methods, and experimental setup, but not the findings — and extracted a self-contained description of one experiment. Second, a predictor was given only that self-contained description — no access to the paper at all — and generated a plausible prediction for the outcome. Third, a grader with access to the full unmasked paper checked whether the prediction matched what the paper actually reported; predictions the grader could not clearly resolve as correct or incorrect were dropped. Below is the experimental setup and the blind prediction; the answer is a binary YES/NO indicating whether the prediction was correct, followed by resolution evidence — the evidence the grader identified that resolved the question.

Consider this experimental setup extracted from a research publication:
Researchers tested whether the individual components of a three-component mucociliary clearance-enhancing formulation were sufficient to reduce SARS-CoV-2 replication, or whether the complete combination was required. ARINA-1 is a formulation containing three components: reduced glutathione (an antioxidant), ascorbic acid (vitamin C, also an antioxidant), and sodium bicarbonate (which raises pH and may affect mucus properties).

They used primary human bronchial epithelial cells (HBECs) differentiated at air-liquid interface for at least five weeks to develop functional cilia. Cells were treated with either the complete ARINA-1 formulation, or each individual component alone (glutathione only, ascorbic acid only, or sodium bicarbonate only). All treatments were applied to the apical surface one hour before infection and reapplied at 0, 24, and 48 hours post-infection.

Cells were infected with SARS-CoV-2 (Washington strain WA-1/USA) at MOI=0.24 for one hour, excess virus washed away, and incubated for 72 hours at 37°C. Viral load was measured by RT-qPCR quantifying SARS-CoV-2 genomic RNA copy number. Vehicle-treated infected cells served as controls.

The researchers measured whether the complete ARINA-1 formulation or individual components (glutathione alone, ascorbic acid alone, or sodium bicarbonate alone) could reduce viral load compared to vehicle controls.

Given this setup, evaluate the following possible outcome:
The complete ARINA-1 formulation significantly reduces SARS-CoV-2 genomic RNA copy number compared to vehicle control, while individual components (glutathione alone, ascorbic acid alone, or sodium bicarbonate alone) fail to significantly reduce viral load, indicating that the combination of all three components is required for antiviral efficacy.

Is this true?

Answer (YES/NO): NO